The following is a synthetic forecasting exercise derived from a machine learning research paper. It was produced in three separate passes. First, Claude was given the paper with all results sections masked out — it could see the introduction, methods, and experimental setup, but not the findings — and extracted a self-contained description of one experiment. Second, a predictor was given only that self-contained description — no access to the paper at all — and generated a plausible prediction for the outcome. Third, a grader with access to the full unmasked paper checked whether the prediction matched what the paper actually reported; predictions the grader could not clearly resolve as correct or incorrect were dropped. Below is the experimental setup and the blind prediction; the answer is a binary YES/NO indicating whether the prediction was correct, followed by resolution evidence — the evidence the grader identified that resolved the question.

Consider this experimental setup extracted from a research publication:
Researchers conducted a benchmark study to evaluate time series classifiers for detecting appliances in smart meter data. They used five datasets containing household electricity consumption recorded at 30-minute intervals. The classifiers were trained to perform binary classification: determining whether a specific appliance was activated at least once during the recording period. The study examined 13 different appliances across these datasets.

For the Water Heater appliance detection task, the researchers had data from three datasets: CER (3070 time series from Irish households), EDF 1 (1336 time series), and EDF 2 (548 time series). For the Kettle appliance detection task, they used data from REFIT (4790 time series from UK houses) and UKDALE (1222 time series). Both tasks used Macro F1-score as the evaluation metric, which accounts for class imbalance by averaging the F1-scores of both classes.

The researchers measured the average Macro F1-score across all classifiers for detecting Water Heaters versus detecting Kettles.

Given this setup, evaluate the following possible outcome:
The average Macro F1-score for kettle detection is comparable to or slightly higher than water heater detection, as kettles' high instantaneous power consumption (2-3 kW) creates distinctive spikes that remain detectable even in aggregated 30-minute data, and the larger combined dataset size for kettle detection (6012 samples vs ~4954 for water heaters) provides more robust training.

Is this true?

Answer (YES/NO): NO